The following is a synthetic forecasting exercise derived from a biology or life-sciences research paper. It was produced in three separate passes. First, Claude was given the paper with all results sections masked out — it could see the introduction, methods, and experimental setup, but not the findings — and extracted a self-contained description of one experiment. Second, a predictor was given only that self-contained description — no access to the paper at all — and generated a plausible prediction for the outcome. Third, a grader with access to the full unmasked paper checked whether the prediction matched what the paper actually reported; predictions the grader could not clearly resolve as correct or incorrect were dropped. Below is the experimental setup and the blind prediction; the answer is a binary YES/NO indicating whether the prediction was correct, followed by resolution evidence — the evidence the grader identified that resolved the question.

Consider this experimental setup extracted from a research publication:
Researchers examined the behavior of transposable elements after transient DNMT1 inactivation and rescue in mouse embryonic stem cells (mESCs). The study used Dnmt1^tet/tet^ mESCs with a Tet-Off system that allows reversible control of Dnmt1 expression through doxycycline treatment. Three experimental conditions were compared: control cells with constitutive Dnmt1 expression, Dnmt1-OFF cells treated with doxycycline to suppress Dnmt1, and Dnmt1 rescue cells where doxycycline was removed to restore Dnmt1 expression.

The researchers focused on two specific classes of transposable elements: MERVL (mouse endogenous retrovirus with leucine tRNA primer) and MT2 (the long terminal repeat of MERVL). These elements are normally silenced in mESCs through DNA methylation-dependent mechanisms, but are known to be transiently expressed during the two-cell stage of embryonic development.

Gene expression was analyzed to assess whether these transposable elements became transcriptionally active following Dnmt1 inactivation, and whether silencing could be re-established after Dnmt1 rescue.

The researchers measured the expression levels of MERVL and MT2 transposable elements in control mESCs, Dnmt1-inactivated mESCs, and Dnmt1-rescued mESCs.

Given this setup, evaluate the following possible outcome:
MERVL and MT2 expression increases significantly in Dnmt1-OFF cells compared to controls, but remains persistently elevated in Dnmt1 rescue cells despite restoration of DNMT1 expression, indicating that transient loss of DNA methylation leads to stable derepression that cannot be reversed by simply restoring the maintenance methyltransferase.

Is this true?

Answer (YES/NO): YES